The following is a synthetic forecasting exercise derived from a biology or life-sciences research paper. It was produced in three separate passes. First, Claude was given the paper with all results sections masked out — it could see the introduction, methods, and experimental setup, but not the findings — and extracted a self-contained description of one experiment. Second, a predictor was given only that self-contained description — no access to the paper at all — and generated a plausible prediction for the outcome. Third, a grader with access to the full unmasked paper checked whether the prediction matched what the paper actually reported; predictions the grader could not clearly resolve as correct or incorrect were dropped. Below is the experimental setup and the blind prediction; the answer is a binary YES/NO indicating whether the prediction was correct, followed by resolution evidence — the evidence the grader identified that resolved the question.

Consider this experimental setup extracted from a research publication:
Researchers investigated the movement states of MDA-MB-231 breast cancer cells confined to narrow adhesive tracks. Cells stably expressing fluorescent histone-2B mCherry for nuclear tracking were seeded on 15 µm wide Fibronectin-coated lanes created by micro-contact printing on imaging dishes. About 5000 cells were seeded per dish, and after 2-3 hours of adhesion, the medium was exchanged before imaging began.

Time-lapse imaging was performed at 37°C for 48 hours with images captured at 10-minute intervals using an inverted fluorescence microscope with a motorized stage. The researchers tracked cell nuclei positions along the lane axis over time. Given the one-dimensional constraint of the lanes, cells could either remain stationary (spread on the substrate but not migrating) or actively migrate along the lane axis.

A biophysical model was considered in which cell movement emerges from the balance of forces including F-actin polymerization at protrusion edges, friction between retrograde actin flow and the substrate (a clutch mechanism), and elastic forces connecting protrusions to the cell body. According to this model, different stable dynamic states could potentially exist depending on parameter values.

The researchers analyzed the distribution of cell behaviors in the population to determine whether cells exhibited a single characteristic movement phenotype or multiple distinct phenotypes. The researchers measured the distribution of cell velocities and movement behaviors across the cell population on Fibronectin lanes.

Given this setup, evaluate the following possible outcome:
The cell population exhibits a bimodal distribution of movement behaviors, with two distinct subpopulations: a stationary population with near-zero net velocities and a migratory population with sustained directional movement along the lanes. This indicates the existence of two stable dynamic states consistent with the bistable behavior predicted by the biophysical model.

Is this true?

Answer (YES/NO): NO